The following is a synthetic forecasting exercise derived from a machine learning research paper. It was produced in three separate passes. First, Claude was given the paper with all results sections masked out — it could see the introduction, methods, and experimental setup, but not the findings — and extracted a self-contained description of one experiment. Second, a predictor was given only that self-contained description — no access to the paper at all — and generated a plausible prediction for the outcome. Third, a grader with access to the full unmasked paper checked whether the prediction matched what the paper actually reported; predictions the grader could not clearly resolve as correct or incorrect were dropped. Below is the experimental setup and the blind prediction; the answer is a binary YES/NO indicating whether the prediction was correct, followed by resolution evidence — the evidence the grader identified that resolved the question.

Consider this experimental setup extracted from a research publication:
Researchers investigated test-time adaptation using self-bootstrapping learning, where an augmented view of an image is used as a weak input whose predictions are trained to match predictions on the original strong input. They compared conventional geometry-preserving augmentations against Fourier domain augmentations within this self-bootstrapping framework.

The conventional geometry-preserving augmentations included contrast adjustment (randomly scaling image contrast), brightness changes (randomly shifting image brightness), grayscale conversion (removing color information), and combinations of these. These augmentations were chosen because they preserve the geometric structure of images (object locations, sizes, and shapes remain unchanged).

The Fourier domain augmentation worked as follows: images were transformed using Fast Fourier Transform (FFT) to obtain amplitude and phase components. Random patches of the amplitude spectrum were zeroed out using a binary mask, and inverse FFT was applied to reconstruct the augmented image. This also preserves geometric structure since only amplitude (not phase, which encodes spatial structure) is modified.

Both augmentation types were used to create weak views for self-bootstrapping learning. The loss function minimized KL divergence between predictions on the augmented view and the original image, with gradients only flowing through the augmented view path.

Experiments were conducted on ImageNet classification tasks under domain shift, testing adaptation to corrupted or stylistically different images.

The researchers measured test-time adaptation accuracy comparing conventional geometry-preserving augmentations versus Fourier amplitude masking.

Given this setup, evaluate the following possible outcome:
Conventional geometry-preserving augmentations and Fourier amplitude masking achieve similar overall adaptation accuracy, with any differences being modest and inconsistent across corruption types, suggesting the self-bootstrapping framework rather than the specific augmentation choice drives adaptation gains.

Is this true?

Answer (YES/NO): NO